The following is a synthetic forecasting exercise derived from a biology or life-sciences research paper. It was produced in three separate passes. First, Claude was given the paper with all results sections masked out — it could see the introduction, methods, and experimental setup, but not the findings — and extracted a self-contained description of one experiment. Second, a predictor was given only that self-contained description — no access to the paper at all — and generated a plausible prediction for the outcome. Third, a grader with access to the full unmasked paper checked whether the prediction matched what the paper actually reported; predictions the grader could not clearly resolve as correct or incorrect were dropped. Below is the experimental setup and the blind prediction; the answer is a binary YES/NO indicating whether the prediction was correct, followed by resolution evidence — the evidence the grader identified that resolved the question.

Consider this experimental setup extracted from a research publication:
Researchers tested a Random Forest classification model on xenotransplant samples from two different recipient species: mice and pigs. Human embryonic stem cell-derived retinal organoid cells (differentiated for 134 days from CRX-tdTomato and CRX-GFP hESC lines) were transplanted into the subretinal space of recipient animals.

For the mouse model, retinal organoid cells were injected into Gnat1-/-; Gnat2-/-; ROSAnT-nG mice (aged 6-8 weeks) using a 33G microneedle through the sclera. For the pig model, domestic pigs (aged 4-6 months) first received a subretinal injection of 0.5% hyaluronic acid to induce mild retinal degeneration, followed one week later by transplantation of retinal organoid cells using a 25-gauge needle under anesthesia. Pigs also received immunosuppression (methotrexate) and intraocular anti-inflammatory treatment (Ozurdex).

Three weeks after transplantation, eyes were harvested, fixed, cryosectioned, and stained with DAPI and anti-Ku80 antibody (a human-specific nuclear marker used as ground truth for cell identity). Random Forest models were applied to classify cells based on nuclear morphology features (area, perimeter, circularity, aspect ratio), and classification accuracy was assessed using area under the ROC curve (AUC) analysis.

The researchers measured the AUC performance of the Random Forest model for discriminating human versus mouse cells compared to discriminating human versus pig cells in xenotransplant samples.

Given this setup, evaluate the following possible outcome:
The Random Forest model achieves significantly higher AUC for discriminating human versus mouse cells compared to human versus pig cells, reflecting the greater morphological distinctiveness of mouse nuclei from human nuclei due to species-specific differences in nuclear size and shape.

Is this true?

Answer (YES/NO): YES